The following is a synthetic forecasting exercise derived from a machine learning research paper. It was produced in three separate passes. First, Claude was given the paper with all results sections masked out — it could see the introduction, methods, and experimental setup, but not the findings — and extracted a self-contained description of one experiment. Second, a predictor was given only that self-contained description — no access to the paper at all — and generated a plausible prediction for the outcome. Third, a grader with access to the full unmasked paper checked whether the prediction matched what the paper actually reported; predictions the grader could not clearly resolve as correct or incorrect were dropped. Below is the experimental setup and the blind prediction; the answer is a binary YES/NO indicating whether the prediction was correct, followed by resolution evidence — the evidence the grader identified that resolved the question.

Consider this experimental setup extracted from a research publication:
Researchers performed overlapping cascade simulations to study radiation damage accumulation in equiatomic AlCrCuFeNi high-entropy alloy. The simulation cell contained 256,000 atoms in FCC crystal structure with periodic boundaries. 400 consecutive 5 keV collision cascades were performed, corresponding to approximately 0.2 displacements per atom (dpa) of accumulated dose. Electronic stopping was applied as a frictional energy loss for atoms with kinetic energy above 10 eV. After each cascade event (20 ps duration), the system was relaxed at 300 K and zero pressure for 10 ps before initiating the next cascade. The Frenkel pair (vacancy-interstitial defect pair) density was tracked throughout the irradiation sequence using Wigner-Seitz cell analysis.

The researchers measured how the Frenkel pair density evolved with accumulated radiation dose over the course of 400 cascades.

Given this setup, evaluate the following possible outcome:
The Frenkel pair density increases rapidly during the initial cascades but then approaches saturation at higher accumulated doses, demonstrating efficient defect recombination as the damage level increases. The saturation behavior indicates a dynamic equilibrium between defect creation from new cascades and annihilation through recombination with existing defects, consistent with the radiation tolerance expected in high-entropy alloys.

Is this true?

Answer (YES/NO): YES